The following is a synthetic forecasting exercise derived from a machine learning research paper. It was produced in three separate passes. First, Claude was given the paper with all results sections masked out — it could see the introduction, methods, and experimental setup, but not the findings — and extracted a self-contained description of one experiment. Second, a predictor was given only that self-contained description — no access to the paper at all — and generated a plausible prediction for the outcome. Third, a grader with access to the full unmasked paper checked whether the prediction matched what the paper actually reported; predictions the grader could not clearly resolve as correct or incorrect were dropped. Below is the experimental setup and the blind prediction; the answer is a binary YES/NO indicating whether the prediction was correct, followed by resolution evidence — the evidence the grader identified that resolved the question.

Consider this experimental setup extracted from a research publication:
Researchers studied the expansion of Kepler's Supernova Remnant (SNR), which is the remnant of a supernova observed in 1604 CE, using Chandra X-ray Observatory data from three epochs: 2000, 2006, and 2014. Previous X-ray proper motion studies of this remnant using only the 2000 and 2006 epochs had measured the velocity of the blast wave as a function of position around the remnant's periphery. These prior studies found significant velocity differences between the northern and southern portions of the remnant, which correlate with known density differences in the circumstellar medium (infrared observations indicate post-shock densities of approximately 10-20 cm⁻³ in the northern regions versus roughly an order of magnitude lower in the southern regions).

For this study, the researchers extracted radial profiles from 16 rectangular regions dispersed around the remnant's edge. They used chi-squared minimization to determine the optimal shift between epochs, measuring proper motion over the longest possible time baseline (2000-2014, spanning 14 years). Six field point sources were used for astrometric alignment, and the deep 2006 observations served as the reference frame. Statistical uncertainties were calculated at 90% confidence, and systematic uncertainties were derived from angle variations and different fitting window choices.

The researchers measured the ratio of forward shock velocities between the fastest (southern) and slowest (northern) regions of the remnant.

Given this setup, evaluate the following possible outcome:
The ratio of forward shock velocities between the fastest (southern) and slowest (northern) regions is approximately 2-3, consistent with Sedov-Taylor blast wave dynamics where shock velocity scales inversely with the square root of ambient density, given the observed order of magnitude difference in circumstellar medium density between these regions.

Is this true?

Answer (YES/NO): YES